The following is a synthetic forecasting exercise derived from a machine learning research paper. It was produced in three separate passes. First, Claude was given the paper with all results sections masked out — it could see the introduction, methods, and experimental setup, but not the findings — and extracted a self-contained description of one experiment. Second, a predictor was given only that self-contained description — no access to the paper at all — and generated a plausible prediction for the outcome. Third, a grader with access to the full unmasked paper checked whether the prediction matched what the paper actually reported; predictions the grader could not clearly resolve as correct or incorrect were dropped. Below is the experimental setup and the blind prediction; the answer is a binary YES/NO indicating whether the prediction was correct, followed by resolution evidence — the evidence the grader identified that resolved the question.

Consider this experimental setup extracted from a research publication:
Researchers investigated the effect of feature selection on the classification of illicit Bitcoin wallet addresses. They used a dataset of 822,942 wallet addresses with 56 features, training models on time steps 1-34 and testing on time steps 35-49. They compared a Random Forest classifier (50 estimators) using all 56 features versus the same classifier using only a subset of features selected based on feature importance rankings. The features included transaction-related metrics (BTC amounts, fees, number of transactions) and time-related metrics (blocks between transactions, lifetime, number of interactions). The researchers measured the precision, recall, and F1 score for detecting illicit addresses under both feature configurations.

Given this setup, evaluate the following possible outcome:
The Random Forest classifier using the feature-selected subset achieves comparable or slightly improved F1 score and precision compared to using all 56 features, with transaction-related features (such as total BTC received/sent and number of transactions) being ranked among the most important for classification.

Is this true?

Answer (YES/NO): NO